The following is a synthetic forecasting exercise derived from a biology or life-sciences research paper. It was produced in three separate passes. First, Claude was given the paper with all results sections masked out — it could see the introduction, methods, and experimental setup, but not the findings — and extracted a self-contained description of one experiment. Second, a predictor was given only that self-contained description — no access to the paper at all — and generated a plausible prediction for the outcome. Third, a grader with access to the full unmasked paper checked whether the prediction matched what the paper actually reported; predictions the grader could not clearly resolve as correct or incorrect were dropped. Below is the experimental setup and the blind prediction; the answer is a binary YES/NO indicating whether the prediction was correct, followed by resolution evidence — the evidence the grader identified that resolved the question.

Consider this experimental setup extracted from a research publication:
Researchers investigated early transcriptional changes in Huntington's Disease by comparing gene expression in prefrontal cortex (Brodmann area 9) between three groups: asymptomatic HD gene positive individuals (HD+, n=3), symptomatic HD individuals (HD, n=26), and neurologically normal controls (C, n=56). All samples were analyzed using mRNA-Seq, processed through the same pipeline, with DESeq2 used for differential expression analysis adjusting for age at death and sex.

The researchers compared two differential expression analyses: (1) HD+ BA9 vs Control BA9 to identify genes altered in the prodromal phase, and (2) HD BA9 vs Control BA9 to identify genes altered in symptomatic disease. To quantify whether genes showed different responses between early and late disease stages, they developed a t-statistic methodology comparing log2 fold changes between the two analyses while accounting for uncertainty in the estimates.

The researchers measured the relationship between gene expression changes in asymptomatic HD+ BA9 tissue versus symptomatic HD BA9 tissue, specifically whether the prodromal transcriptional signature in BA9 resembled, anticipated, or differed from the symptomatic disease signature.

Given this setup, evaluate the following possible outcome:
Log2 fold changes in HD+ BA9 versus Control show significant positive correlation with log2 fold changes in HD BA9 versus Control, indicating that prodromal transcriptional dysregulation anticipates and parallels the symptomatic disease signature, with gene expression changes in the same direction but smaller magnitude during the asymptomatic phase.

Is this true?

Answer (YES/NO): NO